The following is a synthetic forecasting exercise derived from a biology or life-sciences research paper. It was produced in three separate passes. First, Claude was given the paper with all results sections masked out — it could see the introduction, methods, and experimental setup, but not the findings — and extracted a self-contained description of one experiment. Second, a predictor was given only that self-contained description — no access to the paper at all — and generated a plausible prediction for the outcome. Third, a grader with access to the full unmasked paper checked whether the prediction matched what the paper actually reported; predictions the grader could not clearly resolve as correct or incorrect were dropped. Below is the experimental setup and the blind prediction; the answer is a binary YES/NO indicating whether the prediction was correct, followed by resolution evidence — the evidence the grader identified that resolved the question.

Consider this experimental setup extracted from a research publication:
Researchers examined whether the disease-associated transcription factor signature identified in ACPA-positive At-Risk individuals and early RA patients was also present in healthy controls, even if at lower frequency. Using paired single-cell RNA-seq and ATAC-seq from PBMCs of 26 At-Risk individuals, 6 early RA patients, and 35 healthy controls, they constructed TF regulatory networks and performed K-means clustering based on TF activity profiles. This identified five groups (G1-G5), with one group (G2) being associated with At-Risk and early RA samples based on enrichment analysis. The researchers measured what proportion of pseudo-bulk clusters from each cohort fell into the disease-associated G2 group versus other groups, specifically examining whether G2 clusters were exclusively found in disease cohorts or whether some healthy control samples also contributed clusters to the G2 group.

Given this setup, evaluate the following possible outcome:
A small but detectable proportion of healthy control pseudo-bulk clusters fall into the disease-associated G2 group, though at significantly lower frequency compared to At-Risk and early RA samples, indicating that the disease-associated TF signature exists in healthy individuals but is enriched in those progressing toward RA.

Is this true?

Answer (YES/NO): YES